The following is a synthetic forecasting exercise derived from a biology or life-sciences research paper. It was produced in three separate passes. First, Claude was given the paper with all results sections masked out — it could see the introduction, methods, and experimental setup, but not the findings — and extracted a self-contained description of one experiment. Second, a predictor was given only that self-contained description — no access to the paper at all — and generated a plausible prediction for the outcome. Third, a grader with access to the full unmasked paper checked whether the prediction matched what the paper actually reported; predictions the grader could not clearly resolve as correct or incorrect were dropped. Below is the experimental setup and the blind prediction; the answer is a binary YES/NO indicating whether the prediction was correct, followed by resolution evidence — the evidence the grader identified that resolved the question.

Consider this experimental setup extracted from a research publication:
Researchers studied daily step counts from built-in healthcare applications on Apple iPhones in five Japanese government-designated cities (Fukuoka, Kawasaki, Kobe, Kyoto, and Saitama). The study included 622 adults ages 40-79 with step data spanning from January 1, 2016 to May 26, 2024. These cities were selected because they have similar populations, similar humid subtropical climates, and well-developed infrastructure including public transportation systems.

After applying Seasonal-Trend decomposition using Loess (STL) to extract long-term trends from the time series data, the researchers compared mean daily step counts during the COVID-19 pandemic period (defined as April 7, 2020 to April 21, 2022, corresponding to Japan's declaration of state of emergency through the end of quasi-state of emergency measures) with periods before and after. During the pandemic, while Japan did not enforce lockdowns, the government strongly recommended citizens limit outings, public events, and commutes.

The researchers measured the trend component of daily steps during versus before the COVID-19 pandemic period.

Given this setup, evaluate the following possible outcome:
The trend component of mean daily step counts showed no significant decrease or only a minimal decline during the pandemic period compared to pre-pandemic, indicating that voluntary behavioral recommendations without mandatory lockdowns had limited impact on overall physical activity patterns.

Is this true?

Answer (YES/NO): NO